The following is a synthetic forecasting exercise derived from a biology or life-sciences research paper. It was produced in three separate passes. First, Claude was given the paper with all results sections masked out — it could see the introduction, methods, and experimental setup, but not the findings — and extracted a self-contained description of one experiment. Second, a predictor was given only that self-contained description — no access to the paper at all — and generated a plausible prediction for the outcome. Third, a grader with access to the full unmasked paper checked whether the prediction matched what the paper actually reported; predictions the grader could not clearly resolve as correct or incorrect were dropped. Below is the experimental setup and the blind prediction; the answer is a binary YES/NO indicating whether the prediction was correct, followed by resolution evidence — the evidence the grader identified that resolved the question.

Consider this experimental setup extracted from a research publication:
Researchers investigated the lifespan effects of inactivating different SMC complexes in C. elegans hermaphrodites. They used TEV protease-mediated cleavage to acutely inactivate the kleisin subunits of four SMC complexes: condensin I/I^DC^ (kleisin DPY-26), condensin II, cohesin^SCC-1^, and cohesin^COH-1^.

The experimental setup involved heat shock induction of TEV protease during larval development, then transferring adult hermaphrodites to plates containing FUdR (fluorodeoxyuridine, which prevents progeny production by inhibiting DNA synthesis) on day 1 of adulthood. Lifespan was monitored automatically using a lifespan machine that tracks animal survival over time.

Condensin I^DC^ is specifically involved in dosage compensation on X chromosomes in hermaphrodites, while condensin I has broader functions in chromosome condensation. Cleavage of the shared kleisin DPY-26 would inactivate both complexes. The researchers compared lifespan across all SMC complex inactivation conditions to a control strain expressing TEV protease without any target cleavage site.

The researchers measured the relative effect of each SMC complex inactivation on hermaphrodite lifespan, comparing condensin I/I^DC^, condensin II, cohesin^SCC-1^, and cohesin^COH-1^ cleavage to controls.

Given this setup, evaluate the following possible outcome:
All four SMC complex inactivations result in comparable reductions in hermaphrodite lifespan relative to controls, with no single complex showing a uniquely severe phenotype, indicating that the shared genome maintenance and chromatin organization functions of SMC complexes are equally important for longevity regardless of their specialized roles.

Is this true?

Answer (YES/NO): NO